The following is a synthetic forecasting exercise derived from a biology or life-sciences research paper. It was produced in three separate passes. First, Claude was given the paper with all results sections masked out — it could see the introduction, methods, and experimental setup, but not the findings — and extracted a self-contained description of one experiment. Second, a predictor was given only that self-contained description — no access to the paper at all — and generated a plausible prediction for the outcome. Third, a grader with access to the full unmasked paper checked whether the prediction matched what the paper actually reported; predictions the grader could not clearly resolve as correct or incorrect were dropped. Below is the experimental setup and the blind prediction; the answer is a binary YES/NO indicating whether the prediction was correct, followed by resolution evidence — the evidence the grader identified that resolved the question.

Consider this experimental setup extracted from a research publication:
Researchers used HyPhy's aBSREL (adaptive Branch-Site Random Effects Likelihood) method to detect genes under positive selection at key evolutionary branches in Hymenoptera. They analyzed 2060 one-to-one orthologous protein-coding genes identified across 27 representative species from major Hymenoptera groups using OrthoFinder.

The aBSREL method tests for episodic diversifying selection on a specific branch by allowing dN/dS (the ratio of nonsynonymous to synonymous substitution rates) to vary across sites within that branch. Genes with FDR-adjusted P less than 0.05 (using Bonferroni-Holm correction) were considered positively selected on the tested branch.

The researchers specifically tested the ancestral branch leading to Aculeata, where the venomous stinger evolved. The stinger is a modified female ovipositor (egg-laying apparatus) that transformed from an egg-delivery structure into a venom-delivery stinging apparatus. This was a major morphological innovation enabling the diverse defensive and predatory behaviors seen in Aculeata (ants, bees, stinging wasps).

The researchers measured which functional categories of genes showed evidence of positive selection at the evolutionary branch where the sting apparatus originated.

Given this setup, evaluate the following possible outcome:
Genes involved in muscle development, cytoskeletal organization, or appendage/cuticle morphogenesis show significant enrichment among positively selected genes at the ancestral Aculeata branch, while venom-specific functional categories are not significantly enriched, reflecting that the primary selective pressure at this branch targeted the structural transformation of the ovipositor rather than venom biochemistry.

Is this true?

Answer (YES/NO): NO